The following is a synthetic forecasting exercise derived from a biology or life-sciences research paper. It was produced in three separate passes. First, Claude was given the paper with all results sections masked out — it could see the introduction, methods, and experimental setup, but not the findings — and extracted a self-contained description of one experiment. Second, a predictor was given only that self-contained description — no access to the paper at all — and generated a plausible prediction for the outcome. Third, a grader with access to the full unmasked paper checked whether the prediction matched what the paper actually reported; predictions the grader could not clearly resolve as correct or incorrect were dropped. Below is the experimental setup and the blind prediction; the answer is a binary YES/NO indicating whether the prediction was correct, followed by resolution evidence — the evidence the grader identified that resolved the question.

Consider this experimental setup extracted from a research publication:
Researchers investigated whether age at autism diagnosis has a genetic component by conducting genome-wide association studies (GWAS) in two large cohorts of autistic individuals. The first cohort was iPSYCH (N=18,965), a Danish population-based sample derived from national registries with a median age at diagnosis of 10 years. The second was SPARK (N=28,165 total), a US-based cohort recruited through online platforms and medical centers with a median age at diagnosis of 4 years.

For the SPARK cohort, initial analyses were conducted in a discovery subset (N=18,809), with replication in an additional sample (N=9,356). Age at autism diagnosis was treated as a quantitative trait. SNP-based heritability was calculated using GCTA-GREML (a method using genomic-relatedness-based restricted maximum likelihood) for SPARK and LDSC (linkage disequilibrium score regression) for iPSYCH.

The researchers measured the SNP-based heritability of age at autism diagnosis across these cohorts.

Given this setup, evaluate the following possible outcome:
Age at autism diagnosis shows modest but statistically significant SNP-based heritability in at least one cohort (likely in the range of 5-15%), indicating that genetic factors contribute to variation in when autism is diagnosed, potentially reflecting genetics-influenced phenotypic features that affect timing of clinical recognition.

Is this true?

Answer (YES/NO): YES